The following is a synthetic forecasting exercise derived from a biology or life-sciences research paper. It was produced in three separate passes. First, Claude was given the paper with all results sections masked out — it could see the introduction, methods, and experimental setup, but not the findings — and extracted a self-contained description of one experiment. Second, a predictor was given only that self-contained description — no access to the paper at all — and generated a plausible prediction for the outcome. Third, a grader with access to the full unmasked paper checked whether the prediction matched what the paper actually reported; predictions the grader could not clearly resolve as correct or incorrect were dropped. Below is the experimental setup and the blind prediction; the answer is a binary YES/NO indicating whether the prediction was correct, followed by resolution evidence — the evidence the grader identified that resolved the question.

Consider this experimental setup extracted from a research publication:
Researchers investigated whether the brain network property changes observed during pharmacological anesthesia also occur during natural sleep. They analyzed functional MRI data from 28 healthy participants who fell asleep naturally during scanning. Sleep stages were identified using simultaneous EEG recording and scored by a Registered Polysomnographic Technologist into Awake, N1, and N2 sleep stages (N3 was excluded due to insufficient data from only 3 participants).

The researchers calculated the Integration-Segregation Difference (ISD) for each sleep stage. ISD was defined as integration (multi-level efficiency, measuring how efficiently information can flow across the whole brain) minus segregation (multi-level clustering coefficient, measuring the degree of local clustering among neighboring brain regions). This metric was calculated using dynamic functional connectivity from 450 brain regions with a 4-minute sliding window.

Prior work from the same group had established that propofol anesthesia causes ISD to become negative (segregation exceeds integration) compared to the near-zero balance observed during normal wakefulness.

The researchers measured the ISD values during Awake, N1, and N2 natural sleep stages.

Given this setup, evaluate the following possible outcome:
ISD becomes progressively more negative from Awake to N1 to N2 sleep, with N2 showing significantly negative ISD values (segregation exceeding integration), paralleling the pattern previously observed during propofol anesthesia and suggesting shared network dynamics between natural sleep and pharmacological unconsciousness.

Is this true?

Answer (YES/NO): NO